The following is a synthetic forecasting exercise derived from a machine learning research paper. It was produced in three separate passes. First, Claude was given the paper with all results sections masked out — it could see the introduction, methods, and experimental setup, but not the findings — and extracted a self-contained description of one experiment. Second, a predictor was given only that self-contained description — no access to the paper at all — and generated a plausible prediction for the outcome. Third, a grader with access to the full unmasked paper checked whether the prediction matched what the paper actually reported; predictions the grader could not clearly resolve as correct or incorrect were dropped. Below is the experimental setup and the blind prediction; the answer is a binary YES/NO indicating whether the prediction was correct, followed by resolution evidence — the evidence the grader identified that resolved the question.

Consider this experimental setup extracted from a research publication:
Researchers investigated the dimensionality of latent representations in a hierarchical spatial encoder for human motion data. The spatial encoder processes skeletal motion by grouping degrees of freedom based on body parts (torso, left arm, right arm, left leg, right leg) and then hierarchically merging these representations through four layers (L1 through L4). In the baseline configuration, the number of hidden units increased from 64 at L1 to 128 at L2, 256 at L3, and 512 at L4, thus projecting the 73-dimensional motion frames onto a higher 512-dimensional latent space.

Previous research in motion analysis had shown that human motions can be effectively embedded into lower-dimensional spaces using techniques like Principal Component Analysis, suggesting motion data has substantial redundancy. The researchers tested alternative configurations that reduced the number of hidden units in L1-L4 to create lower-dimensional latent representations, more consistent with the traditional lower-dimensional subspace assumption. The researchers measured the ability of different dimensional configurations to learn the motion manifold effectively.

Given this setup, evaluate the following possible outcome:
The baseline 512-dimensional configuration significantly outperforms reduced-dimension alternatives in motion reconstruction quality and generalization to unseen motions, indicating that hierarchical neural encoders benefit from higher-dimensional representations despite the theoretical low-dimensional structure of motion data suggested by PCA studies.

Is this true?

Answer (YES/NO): YES